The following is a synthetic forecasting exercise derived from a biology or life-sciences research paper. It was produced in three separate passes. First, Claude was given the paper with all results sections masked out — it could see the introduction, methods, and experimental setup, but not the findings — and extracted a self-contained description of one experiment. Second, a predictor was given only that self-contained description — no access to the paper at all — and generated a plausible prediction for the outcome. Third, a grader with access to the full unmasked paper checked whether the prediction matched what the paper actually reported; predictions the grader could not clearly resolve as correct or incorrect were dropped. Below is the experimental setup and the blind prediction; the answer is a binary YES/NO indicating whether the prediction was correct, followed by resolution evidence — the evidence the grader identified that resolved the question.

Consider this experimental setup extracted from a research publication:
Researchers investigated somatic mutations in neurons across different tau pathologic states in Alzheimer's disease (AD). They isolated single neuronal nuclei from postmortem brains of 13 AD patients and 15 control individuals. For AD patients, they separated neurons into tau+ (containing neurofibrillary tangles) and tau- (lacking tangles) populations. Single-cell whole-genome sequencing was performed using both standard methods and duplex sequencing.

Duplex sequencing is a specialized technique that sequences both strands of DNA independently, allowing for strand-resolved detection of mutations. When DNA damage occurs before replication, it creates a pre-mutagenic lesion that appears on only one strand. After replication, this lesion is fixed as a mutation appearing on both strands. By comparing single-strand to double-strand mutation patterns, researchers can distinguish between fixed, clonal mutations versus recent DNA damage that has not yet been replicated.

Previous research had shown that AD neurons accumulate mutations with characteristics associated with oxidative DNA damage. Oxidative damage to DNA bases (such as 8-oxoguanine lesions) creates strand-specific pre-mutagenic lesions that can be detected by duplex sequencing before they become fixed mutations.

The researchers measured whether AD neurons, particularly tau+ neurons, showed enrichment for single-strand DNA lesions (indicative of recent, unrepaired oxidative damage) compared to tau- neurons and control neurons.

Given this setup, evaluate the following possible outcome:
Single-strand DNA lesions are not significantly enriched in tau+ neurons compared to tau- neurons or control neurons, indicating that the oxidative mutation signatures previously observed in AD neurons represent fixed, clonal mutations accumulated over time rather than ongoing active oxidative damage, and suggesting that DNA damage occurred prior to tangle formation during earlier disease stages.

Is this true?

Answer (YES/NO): NO